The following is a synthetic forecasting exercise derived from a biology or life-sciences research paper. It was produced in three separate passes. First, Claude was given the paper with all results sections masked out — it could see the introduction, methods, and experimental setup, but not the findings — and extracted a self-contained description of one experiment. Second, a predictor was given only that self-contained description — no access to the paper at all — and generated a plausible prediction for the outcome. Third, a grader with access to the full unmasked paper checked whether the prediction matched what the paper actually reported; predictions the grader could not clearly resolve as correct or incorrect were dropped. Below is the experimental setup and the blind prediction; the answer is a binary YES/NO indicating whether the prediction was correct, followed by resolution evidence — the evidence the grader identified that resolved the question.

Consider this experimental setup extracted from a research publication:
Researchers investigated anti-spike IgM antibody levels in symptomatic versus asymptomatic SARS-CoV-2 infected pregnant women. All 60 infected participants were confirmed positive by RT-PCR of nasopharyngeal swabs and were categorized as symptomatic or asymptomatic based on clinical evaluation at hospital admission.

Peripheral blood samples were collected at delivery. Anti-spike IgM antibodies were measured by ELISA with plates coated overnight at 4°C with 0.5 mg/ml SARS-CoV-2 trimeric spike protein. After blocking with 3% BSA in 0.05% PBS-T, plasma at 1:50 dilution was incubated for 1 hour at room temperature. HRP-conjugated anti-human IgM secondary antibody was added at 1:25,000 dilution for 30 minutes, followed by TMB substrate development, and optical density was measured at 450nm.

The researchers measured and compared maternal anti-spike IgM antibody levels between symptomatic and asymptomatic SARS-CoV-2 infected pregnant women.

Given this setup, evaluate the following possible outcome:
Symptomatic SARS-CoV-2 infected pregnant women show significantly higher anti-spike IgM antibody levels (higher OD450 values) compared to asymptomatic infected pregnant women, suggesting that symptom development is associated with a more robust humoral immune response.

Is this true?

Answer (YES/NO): NO